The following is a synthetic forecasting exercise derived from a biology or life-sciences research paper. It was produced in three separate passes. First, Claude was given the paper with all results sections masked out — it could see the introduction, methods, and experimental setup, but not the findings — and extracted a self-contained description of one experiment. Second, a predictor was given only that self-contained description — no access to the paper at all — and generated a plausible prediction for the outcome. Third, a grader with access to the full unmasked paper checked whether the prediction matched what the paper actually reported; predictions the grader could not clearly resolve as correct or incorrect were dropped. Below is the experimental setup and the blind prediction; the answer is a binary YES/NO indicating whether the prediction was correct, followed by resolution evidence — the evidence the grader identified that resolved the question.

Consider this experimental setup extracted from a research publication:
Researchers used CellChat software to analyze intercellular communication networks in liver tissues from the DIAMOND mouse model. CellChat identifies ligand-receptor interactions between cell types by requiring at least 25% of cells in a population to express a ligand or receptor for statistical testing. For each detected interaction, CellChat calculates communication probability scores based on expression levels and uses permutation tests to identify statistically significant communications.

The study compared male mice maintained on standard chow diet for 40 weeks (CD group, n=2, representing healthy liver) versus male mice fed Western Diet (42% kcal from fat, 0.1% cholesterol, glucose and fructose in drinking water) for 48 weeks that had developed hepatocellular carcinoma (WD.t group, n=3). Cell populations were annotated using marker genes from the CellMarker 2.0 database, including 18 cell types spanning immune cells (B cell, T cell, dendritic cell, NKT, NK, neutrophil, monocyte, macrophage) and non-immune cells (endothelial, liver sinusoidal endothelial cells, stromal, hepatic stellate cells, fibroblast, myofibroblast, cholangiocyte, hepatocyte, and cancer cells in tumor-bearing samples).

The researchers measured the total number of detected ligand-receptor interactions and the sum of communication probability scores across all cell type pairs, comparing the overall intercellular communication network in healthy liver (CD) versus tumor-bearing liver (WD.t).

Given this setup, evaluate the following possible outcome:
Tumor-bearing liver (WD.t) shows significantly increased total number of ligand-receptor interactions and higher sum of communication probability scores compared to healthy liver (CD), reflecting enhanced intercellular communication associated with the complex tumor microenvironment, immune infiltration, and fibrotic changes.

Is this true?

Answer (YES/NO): YES